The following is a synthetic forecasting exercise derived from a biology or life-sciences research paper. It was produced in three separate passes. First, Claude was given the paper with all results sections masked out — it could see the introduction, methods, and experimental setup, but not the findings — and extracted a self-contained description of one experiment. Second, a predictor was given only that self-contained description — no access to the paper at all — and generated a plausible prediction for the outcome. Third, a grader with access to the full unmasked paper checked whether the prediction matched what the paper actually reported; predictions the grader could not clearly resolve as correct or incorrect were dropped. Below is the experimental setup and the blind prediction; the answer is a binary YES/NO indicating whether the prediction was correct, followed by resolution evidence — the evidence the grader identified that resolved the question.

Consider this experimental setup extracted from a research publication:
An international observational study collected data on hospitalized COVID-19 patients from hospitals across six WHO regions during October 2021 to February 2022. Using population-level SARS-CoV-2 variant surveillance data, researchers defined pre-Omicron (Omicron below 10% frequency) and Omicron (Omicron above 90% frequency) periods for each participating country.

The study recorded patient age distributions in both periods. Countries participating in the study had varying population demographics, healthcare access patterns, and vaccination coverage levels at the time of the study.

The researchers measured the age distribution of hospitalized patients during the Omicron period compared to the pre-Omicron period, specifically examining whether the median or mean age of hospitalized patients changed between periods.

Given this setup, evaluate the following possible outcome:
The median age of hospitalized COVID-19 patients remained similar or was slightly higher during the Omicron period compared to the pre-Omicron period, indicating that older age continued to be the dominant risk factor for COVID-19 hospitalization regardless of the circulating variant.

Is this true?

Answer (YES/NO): NO